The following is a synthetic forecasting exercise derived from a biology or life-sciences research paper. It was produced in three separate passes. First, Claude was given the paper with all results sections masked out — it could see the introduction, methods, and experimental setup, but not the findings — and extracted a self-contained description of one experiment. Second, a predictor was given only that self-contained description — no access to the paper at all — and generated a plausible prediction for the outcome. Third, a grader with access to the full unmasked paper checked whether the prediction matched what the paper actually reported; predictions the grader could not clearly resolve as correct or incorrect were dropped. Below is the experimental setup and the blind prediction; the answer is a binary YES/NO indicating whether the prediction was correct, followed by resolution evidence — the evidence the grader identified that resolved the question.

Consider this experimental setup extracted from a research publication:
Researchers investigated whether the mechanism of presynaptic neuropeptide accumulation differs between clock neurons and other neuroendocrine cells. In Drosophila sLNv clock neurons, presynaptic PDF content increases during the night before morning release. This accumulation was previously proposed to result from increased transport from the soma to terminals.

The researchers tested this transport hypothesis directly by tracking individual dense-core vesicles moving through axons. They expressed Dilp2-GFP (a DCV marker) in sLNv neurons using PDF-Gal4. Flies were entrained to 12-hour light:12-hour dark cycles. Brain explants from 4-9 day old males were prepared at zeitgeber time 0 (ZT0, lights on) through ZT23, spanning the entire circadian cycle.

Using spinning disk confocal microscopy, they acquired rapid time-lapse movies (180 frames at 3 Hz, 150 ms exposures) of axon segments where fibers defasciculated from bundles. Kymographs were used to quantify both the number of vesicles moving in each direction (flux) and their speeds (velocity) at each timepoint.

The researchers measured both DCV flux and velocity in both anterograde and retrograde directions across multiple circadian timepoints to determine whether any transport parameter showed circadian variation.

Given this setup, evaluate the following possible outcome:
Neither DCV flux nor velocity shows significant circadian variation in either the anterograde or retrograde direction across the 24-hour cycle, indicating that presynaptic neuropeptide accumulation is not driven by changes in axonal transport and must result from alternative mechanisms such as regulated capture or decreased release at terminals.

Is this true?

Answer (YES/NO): NO